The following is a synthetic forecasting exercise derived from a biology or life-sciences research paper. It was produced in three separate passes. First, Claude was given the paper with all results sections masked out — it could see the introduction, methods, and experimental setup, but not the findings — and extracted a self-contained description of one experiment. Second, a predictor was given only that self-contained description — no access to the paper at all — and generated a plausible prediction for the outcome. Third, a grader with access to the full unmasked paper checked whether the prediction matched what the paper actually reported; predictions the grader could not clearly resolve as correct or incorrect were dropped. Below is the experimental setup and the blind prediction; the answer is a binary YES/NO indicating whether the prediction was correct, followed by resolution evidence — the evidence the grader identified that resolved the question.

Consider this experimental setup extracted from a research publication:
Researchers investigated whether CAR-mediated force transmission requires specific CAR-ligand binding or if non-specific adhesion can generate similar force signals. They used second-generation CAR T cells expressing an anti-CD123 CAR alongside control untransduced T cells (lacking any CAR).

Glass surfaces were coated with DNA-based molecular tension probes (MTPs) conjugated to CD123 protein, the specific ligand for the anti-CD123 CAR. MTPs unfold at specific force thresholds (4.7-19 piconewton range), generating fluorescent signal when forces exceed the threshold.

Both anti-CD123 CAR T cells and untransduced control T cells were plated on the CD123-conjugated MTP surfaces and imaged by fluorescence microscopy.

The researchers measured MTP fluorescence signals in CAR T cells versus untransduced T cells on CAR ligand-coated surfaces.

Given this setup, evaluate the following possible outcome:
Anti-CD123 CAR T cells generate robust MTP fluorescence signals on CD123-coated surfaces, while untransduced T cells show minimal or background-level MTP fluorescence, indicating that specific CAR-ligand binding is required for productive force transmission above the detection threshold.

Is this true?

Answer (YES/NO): YES